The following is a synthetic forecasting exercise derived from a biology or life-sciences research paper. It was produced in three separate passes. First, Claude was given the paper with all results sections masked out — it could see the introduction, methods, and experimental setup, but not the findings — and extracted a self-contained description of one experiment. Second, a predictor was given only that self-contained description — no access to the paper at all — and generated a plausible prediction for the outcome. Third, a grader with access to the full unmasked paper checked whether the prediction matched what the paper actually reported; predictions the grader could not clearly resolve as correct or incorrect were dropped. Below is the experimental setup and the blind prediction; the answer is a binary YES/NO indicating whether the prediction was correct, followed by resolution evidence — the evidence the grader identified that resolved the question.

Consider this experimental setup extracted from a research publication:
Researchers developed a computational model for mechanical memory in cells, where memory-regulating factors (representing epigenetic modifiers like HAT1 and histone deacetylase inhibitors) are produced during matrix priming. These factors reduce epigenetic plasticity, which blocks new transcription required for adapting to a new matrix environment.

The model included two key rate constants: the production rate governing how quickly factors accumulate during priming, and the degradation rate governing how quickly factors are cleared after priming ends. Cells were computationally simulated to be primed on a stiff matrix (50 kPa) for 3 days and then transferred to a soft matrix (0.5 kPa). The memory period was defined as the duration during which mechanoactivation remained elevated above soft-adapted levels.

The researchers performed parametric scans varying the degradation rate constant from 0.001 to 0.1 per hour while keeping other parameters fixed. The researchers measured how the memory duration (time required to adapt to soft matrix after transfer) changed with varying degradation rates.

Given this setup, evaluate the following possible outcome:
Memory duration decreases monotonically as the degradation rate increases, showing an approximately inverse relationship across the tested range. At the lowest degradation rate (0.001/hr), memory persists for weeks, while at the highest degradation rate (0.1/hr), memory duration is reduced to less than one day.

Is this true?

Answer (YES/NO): YES